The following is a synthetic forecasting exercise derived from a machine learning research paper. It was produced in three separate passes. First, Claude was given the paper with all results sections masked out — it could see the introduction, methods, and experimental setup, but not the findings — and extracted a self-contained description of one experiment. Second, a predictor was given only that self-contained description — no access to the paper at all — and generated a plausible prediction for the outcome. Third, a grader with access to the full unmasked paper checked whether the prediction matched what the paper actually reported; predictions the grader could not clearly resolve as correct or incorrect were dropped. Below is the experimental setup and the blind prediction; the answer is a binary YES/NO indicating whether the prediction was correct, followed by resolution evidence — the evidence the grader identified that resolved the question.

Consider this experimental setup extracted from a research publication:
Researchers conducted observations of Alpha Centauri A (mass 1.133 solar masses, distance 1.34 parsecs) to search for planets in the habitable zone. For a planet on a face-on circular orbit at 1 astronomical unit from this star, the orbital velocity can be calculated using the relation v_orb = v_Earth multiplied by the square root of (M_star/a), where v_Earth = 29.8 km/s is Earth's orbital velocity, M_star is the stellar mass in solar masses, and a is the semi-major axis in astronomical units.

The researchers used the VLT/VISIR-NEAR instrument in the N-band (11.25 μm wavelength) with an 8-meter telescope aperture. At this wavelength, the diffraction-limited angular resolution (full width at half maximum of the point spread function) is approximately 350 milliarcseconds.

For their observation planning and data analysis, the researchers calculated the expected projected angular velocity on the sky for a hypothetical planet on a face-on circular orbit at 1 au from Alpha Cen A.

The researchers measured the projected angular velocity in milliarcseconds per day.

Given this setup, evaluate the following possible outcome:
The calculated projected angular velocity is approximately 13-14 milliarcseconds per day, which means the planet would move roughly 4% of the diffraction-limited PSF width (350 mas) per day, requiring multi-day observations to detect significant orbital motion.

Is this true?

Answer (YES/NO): NO